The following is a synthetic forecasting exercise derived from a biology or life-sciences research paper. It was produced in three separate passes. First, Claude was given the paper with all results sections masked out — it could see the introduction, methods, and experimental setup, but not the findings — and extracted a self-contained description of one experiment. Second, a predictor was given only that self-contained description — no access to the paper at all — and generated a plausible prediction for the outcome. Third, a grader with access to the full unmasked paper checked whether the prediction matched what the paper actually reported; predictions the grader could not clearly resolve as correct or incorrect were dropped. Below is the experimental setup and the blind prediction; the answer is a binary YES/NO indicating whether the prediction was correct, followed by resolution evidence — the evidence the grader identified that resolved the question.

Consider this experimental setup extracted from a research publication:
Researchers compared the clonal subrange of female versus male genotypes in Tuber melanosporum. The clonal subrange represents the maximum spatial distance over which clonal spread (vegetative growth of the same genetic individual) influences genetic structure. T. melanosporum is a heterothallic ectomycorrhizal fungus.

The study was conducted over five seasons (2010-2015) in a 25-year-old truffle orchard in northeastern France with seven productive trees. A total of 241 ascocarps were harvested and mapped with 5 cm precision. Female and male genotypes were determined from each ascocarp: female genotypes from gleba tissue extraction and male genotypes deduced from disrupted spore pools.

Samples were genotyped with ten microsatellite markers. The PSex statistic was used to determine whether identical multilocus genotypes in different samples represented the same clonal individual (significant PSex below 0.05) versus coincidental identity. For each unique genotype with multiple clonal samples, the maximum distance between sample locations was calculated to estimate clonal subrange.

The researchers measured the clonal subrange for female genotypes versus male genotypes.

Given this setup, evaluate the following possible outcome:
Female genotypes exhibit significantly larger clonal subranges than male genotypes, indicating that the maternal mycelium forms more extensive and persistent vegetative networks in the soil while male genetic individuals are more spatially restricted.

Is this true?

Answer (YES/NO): NO